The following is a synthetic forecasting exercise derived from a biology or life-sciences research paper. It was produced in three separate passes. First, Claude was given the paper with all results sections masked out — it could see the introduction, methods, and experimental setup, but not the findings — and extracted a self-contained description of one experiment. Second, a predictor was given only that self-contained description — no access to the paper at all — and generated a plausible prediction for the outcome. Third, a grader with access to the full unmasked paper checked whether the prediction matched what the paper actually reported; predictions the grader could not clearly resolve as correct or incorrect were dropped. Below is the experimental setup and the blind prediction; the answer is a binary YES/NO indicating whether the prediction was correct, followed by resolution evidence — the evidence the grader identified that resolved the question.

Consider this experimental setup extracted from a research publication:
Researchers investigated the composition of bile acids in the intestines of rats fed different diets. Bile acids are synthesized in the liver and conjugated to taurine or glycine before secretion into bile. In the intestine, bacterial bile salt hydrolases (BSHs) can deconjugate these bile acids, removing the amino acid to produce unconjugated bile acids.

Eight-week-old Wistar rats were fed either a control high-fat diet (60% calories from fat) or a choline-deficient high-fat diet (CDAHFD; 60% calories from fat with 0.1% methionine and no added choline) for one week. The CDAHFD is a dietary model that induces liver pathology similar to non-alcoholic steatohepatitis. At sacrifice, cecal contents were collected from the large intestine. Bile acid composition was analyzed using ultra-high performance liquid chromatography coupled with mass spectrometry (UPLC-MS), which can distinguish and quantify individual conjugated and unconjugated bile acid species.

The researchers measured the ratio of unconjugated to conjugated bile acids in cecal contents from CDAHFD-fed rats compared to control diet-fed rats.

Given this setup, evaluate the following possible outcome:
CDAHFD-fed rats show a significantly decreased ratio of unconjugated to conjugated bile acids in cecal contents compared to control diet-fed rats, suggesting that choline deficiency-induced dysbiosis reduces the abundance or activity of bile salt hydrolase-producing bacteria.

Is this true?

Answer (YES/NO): NO